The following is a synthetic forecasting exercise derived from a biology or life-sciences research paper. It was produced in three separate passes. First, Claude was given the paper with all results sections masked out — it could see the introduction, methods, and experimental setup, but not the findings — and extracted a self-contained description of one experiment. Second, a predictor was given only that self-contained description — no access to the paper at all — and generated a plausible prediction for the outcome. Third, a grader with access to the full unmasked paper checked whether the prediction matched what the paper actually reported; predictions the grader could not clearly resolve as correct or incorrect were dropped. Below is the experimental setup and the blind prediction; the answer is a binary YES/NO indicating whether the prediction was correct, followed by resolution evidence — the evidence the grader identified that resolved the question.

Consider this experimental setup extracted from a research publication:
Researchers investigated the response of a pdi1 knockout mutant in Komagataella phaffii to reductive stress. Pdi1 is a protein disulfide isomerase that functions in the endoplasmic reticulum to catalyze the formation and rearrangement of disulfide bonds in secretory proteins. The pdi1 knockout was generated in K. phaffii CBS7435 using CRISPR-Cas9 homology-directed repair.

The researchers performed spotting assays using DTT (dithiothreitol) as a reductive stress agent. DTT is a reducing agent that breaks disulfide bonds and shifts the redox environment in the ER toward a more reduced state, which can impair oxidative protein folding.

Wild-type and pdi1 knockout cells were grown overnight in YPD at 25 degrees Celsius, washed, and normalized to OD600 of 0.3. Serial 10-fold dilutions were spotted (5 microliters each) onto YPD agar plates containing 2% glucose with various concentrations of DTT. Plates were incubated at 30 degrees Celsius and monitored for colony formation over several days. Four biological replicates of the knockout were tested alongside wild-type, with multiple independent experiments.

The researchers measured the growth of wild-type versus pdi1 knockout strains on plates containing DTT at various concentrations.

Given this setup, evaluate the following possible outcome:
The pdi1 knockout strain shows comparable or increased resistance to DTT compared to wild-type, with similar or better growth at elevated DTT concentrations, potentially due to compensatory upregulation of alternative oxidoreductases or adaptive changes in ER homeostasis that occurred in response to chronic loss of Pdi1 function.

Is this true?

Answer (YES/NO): NO